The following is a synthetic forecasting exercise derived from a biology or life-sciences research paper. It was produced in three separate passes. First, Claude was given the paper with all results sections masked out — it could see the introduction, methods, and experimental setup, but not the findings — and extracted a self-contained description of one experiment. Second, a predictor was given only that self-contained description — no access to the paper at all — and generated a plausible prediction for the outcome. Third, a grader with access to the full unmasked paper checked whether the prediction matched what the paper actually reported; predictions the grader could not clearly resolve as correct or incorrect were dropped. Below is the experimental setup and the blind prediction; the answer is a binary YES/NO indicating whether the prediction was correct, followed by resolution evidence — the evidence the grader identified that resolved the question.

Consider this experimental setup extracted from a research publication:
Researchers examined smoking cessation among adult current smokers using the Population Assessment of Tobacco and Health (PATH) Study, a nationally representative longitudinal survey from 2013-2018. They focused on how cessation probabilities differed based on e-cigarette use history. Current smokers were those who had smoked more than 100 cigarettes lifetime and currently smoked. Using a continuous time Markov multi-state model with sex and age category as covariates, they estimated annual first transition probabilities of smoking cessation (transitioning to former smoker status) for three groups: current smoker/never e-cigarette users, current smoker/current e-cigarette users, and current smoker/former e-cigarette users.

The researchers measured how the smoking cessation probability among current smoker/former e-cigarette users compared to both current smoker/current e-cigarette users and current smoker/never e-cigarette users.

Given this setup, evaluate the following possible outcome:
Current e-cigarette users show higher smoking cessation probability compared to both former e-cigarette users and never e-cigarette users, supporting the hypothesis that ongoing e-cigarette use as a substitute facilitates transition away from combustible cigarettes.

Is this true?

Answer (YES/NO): NO